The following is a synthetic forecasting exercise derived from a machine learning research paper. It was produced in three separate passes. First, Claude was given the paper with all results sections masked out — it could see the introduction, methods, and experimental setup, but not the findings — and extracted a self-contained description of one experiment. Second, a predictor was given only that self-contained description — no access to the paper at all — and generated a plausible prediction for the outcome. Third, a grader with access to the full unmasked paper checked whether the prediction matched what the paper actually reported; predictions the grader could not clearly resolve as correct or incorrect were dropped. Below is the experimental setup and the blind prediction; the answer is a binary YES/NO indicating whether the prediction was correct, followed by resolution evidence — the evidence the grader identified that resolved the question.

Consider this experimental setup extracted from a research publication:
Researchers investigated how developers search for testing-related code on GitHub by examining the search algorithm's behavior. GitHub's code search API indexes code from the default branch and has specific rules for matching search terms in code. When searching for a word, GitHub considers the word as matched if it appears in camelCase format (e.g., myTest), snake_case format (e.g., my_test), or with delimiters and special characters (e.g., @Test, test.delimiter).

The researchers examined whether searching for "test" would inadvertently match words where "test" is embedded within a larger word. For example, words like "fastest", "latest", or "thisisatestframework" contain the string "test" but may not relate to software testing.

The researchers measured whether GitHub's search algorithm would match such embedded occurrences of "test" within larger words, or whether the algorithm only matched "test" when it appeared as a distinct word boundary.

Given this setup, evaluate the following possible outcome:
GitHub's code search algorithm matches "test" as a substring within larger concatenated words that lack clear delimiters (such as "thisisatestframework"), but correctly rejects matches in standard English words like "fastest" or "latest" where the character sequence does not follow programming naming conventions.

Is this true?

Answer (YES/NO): NO